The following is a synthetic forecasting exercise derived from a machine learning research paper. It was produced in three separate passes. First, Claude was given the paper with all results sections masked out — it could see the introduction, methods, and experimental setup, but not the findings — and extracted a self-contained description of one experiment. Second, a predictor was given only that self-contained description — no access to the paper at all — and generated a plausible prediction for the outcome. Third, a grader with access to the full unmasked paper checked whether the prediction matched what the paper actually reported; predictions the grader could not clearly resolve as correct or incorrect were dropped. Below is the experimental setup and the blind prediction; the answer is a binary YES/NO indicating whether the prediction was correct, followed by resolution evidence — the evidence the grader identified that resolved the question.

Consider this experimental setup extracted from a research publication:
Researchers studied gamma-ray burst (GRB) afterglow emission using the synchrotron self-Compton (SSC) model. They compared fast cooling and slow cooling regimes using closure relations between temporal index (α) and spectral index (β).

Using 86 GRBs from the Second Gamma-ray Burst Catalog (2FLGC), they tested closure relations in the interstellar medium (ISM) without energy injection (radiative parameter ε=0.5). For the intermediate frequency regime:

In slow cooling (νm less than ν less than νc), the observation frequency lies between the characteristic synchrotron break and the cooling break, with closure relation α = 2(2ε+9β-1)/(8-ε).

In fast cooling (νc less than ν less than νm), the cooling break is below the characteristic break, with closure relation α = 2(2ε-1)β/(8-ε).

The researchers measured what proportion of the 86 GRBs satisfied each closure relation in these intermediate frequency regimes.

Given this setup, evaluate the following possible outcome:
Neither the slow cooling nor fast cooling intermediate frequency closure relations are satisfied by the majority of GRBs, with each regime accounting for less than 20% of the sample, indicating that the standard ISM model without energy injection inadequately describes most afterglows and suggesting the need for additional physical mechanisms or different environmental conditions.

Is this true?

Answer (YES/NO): YES